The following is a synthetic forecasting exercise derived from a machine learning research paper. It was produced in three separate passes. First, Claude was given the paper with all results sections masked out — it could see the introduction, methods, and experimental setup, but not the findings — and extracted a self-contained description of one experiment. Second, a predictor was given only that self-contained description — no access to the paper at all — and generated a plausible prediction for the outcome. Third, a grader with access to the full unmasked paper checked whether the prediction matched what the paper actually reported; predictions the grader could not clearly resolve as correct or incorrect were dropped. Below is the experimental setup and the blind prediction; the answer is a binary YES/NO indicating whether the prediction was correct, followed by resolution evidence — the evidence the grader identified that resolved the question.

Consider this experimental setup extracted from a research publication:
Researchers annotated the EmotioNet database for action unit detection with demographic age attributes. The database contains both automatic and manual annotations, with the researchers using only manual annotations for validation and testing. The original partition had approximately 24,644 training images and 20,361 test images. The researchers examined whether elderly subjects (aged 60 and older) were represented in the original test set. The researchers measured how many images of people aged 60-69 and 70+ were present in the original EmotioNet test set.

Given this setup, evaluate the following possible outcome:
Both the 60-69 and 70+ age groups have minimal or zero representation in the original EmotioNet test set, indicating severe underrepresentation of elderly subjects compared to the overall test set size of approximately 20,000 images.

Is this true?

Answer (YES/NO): NO